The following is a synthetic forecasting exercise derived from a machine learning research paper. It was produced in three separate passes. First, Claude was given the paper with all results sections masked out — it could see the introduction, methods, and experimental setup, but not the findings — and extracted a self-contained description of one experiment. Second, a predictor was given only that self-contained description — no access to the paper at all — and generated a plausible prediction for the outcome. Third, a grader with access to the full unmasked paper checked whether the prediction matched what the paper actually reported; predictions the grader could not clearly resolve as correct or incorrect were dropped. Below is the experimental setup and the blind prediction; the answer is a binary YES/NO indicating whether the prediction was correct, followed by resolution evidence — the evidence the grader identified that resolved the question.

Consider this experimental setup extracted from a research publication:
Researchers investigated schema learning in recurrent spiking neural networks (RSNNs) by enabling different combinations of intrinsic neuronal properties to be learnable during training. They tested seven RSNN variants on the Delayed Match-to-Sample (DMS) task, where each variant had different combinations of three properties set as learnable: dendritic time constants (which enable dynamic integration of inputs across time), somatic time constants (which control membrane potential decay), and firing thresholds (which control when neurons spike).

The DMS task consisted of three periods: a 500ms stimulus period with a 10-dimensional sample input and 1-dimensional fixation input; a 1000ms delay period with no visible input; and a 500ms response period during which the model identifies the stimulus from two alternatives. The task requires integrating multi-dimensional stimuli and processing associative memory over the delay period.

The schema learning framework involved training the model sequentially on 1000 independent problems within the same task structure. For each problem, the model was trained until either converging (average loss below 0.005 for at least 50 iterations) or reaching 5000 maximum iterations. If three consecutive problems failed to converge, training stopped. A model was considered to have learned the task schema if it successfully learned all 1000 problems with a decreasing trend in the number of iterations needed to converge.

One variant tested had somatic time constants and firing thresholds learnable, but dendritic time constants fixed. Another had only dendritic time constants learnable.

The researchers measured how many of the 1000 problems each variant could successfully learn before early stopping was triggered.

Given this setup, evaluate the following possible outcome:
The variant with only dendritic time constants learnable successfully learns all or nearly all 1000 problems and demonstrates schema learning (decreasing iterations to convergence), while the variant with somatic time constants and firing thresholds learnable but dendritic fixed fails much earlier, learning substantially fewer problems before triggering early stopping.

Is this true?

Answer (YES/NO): YES